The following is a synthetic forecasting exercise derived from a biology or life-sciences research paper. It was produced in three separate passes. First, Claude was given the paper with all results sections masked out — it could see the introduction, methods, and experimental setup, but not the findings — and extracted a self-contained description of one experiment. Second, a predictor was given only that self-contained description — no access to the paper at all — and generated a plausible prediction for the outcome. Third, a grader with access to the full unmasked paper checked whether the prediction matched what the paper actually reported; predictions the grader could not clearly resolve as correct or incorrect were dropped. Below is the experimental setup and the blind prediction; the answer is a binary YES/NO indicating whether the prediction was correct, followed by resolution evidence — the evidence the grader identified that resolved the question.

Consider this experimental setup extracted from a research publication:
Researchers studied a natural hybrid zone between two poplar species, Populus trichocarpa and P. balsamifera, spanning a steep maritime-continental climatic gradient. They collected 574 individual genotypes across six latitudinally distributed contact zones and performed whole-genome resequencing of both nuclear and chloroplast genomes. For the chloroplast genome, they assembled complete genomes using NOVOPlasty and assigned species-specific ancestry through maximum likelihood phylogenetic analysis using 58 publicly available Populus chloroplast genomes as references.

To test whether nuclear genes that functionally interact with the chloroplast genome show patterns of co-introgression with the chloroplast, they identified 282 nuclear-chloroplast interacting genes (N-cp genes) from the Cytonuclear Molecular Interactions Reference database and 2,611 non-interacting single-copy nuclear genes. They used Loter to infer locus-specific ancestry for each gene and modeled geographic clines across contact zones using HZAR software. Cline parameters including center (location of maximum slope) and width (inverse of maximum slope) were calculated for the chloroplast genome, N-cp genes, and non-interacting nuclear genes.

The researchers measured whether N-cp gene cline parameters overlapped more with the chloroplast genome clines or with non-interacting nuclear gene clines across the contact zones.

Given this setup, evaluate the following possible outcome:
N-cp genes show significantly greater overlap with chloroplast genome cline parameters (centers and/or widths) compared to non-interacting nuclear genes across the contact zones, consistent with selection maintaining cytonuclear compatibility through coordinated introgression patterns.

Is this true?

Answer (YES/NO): NO